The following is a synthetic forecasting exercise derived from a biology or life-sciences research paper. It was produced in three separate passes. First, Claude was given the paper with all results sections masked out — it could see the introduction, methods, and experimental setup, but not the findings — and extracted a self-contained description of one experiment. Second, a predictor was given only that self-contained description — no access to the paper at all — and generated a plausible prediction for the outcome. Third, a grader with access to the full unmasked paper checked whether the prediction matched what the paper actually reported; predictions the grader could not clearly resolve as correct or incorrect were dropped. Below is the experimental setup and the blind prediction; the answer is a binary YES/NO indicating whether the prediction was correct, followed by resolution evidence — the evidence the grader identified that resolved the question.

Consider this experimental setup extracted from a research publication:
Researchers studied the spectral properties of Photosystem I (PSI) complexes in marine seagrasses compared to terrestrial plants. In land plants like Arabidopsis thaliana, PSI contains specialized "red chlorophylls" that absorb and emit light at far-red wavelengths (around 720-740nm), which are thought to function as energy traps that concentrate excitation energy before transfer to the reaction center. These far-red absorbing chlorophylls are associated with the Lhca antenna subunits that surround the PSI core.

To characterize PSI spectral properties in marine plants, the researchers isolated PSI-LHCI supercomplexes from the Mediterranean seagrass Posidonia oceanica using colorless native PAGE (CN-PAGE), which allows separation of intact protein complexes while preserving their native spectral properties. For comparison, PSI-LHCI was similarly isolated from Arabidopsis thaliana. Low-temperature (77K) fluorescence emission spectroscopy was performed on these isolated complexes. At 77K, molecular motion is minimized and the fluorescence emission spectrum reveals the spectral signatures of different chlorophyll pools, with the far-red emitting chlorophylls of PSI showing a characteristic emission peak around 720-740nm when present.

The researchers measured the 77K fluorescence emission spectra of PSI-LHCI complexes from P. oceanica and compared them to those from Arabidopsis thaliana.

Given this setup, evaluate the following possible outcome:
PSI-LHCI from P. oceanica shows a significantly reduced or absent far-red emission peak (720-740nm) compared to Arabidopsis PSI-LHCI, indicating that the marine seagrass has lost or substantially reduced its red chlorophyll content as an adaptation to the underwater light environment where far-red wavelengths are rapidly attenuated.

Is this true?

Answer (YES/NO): YES